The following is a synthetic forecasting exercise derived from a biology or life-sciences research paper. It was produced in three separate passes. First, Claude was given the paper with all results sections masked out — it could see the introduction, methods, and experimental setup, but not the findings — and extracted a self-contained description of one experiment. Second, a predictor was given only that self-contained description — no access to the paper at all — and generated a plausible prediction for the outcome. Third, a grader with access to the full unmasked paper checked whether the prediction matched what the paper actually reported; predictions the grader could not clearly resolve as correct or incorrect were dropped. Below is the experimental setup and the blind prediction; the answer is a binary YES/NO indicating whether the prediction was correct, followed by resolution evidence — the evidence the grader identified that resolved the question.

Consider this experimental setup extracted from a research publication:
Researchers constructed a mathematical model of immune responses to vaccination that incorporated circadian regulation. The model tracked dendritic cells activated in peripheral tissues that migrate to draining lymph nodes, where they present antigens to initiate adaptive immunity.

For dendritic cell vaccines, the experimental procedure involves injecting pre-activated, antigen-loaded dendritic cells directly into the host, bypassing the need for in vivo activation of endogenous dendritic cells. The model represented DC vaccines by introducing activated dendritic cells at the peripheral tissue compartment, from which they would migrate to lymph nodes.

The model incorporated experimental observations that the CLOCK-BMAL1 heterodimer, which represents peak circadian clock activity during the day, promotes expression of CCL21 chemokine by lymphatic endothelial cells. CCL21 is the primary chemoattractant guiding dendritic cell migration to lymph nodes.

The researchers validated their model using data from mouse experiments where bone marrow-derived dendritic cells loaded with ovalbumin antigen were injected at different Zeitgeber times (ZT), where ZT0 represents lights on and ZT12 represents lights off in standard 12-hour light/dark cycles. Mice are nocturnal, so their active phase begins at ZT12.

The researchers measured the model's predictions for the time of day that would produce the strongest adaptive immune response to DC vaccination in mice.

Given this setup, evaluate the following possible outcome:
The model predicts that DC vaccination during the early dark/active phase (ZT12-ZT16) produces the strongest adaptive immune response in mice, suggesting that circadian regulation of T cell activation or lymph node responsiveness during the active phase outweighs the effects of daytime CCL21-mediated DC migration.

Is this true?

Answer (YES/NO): NO